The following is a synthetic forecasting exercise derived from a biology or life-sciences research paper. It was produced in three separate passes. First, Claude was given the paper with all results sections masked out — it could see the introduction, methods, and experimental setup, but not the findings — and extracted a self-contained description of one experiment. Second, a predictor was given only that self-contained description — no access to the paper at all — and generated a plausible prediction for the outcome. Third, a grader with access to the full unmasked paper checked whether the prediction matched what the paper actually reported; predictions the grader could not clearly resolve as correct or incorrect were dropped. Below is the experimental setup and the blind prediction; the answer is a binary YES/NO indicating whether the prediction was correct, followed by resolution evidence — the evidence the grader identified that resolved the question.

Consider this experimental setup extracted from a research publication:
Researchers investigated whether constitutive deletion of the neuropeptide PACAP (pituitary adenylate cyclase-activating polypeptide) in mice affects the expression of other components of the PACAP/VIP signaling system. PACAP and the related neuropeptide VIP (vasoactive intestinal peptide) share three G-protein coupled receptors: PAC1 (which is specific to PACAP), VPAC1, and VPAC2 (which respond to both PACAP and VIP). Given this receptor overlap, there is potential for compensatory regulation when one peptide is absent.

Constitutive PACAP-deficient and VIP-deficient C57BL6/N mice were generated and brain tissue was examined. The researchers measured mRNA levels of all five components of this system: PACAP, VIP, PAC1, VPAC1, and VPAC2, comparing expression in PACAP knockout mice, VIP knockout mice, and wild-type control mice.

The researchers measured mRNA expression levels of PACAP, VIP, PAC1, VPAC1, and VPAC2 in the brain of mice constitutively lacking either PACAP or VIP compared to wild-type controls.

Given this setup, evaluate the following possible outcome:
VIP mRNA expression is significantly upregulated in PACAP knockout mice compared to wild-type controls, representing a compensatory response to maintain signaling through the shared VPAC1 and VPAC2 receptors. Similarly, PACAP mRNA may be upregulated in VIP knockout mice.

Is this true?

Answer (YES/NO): NO